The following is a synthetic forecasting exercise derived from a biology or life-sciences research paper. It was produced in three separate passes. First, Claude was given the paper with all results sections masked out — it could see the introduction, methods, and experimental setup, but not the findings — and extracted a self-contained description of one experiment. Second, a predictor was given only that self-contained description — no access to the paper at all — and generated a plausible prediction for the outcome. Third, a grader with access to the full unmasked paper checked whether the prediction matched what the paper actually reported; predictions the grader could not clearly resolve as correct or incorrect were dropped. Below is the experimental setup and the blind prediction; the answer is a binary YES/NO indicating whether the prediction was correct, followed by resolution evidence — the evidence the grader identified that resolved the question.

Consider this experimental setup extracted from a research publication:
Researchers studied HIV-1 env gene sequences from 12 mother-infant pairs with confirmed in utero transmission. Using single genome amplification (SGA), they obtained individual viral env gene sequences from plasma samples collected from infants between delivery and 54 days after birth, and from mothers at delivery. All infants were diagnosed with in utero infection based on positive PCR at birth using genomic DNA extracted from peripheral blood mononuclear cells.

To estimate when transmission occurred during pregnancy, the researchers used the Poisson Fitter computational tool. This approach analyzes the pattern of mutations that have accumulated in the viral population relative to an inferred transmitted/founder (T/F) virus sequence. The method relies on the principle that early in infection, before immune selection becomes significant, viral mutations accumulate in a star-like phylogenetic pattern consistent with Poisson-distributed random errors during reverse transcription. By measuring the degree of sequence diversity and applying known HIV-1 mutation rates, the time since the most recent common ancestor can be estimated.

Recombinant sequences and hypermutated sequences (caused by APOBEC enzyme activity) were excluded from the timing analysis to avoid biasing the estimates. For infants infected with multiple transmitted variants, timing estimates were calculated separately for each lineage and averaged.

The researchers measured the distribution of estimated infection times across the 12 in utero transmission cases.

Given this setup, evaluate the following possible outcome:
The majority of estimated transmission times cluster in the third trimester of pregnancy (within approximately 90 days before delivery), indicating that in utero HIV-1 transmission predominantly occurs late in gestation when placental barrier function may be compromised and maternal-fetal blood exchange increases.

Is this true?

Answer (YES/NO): YES